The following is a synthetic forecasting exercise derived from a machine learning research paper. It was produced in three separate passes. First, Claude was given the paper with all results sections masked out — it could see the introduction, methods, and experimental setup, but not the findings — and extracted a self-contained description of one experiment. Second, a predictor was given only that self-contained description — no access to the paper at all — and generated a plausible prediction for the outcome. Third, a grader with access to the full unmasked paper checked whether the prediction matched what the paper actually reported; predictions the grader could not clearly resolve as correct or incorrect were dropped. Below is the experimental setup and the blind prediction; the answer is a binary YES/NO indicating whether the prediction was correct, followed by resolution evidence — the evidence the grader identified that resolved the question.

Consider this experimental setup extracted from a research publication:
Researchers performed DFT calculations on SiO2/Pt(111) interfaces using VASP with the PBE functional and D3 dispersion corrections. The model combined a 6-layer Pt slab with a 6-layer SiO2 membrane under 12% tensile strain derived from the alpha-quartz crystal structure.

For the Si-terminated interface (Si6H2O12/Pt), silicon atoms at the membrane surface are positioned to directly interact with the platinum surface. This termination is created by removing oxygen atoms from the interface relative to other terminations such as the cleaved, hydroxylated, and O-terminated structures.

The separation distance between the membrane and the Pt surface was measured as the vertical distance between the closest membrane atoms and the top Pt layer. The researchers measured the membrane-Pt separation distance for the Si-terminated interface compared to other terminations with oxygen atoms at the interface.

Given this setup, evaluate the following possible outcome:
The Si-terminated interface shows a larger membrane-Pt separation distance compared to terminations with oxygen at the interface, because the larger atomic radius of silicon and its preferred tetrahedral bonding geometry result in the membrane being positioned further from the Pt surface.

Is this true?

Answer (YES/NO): NO